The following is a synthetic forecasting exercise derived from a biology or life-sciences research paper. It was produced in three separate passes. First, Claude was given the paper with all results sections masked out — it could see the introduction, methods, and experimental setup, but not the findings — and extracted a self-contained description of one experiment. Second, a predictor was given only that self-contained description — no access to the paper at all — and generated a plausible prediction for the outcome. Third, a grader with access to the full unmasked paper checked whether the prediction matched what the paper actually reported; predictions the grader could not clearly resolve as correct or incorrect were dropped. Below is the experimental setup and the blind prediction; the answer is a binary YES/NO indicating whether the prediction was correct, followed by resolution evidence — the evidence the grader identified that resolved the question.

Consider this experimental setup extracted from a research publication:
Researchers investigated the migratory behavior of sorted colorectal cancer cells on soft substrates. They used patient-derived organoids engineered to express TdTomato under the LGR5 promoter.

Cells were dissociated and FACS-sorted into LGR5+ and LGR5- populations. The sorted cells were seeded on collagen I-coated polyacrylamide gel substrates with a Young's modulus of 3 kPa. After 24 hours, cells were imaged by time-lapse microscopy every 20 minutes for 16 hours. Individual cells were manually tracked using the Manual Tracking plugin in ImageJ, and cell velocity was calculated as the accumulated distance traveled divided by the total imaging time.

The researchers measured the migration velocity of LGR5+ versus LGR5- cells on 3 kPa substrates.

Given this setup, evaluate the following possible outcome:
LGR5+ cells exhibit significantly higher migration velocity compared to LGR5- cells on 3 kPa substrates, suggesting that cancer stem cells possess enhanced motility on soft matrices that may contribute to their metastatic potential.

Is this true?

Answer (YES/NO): NO